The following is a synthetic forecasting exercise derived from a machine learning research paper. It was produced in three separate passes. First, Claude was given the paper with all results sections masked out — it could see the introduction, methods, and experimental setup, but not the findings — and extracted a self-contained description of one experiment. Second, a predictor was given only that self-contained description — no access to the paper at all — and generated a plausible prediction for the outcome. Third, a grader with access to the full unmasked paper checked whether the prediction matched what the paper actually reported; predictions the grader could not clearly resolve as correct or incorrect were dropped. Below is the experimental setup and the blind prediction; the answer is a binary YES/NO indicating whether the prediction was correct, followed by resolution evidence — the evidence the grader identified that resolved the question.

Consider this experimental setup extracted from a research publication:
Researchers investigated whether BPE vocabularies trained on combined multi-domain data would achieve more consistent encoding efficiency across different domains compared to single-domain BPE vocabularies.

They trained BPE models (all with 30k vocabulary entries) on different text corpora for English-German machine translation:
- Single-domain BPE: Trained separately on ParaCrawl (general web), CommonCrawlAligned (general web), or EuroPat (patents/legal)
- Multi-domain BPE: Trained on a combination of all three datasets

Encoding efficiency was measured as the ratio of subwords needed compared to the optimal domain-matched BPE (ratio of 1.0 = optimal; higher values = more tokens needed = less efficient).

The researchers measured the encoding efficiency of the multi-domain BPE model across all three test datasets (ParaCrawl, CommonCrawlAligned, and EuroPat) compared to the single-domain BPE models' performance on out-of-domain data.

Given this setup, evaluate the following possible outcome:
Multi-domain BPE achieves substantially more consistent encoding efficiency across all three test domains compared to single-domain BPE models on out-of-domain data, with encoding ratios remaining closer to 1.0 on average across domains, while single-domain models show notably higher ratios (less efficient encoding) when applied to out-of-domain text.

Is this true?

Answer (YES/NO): YES